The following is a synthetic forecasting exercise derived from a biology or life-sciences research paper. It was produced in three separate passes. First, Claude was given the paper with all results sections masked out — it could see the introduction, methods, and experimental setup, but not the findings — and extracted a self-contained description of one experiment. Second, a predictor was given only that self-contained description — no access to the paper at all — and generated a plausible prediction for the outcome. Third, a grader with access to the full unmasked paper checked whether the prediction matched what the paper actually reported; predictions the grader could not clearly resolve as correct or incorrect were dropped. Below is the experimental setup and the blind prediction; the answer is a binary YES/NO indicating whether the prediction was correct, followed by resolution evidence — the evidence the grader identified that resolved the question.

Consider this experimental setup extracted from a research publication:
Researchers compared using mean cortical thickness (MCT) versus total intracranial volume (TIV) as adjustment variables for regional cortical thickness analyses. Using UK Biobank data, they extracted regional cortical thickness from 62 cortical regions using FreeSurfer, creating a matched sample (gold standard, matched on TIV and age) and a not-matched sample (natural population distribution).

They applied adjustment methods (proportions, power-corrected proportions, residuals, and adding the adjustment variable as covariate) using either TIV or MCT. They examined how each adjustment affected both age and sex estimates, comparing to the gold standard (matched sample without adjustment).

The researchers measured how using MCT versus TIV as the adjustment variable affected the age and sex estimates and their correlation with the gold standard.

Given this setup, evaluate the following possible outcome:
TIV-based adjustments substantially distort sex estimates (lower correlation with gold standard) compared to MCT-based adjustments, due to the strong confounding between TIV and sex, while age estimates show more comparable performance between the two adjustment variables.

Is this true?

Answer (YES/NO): NO